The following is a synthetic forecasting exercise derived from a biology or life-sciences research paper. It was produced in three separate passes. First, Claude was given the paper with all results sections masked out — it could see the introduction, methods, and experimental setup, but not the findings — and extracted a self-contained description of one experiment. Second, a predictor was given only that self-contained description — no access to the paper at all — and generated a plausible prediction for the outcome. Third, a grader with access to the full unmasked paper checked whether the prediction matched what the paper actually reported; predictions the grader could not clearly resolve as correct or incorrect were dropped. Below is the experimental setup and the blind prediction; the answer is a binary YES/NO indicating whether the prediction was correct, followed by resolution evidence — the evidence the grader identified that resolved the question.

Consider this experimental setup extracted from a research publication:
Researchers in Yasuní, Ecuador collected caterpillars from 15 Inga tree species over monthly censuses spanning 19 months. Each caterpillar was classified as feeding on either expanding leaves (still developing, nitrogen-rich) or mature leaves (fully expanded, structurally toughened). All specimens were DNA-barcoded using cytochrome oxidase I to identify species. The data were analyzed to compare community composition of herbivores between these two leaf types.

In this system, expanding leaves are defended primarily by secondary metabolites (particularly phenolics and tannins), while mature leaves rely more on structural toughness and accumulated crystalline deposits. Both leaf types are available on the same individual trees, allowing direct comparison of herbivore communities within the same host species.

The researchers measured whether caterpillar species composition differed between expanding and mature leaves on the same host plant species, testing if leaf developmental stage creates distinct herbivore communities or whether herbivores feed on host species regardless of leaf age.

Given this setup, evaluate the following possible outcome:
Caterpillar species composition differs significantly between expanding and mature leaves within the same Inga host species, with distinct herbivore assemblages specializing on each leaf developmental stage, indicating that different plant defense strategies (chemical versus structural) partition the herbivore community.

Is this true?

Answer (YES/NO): YES